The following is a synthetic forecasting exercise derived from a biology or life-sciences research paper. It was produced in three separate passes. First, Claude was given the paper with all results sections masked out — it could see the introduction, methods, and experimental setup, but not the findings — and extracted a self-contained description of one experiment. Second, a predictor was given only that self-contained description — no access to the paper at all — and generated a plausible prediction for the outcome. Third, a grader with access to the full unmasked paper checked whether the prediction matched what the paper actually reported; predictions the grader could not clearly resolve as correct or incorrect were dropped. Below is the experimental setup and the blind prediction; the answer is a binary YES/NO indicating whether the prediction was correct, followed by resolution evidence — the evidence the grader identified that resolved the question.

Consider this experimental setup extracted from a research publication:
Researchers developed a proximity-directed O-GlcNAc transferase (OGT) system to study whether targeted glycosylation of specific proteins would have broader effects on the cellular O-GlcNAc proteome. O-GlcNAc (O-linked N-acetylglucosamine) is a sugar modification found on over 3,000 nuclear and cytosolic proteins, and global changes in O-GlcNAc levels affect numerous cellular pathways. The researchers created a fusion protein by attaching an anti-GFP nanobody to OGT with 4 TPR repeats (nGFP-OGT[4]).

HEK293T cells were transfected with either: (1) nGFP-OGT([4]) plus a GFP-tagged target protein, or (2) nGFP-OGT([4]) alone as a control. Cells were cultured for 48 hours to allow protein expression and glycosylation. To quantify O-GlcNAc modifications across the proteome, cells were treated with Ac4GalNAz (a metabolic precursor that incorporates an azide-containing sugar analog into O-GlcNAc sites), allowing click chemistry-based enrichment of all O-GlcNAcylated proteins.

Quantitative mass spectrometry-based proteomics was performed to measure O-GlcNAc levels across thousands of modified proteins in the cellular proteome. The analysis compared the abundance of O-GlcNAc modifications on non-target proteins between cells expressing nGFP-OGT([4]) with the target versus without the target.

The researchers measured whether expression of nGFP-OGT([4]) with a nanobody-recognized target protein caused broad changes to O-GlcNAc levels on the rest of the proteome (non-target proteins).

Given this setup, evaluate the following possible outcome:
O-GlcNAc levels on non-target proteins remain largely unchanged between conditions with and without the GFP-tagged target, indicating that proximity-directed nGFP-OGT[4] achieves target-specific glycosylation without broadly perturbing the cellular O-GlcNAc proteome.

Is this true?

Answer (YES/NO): YES